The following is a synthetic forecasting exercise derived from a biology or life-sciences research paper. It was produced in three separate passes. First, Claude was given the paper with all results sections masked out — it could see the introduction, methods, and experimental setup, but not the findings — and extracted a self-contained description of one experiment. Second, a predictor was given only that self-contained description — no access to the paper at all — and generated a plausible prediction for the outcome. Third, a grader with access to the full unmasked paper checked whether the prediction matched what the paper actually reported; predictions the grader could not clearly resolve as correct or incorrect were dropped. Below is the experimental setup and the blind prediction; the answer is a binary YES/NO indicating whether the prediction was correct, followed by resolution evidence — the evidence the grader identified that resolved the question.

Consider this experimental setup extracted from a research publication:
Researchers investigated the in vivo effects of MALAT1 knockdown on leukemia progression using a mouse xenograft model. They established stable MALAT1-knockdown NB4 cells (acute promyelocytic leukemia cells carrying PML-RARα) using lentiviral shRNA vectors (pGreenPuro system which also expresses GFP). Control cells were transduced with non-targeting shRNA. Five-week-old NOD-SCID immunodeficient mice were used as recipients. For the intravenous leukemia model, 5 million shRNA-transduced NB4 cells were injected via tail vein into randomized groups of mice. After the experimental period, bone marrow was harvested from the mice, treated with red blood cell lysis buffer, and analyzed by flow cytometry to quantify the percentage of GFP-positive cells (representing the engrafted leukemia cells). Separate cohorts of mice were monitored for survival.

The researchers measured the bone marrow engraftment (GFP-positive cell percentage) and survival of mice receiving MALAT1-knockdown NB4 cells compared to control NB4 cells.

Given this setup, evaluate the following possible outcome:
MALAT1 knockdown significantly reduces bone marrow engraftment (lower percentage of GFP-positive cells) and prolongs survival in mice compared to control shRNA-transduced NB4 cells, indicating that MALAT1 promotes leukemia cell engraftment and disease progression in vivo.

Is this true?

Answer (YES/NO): YES